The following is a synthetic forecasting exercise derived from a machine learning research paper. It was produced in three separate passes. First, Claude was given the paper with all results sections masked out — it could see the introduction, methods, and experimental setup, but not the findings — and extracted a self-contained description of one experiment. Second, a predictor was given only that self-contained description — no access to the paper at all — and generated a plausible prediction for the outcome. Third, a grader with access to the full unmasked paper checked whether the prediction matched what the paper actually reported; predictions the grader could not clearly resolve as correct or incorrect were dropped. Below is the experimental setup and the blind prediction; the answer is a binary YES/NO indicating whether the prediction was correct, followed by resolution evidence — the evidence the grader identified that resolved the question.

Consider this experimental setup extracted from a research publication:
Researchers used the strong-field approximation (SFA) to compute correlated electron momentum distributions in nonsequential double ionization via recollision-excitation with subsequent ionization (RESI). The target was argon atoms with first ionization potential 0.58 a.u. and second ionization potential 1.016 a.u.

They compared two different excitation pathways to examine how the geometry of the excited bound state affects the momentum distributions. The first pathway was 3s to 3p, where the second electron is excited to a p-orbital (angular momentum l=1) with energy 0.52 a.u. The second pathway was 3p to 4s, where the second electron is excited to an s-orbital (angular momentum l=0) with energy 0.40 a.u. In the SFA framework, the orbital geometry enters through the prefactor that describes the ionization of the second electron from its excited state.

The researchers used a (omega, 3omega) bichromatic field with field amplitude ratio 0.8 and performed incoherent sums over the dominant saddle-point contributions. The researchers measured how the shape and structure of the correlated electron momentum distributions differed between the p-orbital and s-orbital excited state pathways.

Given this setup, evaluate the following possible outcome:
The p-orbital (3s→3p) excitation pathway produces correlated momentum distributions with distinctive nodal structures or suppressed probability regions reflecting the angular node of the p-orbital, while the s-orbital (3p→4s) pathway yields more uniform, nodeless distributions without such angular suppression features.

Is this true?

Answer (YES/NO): NO